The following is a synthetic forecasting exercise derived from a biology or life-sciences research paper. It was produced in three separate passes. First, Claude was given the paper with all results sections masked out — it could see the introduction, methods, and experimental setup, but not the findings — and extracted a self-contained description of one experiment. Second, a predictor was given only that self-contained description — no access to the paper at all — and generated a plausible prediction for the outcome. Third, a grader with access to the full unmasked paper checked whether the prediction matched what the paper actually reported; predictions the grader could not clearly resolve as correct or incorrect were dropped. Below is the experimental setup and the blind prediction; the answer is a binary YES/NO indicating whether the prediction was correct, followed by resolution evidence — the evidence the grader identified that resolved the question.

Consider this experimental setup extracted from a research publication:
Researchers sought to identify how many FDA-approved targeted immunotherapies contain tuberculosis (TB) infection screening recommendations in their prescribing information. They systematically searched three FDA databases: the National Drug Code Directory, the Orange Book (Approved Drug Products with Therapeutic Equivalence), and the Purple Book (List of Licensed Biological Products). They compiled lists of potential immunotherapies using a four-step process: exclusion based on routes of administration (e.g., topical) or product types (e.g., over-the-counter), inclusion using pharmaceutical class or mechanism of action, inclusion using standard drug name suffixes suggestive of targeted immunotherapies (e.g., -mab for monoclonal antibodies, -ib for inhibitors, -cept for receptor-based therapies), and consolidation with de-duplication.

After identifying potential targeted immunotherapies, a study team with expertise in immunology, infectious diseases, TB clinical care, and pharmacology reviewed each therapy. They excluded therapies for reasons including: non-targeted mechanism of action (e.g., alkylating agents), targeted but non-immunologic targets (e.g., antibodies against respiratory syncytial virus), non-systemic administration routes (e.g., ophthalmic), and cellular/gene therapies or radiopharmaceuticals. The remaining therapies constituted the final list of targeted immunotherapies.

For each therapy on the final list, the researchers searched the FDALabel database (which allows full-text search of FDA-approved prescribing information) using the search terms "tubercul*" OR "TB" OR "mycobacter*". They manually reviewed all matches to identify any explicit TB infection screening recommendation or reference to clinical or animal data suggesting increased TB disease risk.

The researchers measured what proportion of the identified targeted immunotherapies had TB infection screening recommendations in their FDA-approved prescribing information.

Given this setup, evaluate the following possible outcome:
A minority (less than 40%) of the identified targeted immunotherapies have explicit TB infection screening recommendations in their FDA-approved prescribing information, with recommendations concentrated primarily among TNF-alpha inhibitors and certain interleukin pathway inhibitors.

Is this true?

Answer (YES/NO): YES